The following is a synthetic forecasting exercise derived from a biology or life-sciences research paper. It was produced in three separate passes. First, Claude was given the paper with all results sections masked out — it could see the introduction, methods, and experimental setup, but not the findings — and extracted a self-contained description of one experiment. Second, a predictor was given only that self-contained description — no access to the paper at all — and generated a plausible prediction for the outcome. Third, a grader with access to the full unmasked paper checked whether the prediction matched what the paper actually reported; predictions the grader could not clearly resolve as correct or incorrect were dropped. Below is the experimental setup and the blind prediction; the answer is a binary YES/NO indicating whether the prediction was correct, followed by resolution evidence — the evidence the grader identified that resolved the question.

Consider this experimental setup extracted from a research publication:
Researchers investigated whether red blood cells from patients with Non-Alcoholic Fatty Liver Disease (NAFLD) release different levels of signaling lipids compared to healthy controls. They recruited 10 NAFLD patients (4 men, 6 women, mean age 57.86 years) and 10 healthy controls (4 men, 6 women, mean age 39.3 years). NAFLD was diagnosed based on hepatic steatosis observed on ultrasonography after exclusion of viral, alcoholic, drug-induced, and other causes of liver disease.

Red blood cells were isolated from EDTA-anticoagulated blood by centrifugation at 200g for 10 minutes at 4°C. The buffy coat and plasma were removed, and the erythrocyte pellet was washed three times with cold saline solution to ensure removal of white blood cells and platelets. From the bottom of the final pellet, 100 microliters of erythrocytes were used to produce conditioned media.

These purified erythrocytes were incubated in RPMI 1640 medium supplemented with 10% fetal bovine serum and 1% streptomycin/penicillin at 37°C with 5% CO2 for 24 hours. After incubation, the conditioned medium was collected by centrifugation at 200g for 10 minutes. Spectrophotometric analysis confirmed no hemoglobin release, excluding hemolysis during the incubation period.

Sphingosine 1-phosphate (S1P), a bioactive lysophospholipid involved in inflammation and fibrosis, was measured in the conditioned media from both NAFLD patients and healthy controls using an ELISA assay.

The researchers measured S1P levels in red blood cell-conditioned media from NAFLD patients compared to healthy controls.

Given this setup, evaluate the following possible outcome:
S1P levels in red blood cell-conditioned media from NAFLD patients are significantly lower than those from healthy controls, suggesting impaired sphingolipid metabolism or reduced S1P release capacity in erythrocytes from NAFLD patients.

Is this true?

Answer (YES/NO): NO